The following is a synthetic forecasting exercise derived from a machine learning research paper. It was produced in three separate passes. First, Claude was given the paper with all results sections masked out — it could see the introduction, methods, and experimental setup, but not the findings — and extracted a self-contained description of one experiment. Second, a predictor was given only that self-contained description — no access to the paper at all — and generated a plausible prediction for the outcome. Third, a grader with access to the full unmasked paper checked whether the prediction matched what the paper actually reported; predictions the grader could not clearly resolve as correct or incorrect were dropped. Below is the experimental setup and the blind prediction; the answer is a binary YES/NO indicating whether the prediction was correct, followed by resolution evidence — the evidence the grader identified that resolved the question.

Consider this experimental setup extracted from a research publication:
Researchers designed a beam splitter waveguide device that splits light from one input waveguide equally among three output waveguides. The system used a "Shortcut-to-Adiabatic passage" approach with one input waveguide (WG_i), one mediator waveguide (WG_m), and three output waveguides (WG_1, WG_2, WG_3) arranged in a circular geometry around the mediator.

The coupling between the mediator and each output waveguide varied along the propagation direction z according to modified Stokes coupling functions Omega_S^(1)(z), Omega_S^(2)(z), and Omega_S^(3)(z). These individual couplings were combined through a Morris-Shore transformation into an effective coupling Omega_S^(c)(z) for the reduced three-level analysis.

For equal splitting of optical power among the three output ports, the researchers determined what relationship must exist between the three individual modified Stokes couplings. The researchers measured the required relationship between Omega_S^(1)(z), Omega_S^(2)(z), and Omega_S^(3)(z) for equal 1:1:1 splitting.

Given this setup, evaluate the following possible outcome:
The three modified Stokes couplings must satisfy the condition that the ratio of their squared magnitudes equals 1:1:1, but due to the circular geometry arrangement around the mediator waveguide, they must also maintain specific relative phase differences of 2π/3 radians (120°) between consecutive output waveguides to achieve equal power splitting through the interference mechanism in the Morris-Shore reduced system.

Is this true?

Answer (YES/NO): NO